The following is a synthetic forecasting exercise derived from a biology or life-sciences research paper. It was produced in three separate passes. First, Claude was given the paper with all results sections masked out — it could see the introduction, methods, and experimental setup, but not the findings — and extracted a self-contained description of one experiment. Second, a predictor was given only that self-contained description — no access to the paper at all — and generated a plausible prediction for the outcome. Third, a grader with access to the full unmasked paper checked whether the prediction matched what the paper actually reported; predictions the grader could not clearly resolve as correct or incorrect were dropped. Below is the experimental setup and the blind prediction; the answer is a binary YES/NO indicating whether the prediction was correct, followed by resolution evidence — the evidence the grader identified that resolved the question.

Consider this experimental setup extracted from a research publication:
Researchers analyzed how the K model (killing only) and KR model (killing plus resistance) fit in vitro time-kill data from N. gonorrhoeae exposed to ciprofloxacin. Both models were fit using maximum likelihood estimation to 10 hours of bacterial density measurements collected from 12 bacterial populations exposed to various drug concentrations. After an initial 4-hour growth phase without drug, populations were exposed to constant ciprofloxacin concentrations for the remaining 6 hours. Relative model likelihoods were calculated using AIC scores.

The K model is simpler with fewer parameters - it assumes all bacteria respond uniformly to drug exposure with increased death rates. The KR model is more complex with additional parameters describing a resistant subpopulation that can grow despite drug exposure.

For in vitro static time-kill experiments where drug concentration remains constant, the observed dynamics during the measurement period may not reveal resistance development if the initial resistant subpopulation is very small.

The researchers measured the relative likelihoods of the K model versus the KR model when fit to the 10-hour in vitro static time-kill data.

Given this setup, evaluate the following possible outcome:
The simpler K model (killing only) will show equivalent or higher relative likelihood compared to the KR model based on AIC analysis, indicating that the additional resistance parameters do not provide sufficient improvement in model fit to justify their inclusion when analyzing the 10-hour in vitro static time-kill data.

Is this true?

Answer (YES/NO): NO